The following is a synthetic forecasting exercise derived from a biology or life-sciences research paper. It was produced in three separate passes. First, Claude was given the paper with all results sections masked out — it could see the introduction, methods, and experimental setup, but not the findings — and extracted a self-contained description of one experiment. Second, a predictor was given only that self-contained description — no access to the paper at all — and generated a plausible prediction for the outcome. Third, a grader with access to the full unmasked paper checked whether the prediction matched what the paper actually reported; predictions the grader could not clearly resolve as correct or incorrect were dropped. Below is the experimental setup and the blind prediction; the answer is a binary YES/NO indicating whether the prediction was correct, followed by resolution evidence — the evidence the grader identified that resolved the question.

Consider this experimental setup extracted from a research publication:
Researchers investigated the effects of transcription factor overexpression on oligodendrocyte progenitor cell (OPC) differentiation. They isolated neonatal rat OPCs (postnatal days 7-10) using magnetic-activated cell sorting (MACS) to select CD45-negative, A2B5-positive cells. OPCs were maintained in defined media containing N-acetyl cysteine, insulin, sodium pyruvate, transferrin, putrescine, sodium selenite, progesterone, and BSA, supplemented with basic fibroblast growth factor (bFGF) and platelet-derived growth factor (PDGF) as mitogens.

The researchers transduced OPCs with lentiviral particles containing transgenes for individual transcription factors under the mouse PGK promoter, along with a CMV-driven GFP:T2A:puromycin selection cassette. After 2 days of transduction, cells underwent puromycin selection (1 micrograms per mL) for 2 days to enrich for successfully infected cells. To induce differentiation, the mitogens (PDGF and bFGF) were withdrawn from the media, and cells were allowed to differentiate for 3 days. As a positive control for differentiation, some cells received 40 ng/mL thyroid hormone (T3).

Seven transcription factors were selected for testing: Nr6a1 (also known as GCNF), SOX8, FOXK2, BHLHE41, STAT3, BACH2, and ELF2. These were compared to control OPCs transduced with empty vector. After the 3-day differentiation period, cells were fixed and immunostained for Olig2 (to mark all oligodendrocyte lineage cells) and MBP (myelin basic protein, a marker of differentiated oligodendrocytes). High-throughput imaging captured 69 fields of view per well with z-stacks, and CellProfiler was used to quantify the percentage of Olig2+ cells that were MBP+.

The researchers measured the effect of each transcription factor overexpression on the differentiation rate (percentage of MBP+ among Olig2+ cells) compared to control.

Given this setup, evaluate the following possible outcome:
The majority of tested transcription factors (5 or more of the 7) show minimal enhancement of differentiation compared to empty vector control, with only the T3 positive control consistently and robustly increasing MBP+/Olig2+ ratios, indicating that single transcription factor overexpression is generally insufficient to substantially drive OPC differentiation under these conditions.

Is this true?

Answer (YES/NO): NO